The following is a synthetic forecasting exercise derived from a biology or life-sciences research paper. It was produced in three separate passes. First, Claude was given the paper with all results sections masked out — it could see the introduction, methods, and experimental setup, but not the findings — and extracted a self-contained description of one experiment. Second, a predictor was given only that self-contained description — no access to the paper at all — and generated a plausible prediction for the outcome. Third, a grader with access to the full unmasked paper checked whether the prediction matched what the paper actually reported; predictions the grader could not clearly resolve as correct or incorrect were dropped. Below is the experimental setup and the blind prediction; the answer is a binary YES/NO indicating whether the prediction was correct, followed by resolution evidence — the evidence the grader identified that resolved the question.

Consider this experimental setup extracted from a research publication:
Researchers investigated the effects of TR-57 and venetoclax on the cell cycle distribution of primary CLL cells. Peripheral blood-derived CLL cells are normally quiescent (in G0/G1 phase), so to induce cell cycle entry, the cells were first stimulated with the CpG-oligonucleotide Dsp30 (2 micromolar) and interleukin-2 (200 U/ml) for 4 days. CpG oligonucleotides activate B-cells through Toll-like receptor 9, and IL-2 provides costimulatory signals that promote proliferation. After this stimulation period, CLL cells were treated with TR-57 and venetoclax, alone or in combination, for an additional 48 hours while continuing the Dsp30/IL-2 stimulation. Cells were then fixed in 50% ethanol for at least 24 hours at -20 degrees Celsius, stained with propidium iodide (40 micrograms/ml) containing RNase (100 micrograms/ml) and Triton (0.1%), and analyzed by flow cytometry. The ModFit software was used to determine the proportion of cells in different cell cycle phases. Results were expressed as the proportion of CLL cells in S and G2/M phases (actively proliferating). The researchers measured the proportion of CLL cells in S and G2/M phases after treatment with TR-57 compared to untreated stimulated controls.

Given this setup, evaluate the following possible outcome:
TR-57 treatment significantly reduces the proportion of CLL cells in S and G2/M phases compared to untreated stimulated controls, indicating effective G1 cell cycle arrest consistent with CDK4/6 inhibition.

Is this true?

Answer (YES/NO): NO